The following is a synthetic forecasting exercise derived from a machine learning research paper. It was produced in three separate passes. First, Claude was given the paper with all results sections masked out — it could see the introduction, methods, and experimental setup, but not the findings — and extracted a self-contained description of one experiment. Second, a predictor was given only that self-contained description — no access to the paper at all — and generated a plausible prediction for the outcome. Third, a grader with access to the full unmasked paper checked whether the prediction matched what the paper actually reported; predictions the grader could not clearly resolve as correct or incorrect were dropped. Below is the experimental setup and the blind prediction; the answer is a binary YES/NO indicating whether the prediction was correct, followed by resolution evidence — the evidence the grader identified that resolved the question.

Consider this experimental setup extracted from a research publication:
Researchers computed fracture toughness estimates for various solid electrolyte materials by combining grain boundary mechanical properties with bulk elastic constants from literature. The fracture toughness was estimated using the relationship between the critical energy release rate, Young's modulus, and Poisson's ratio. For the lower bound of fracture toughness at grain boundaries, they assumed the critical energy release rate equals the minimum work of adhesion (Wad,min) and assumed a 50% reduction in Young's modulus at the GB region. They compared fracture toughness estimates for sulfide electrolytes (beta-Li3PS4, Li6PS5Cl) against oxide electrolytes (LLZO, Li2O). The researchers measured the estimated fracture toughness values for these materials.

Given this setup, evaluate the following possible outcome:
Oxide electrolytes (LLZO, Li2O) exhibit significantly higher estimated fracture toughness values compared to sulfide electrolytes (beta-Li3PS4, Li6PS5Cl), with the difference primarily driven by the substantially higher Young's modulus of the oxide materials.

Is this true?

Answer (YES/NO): YES